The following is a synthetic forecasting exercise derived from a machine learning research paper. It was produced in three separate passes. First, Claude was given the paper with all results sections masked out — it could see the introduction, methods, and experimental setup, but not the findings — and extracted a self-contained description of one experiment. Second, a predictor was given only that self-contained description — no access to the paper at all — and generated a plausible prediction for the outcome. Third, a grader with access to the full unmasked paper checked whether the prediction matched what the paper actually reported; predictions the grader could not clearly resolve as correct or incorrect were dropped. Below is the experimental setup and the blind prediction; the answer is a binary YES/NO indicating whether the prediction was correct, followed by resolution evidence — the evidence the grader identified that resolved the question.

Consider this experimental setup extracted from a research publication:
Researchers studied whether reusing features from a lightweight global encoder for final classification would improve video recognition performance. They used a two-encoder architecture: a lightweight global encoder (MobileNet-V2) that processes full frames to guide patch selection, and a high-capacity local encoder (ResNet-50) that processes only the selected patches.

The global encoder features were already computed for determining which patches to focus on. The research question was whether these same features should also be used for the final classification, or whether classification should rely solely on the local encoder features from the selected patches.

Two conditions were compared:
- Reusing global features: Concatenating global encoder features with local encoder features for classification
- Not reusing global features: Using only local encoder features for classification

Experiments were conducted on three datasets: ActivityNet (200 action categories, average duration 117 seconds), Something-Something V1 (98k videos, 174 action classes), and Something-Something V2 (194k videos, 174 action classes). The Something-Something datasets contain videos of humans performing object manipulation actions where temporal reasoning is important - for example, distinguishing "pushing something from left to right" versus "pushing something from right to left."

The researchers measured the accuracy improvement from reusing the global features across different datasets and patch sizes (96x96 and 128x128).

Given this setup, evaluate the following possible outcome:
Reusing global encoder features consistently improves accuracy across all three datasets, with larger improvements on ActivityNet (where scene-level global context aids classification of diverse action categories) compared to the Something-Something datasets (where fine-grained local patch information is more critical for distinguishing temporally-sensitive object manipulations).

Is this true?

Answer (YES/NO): NO